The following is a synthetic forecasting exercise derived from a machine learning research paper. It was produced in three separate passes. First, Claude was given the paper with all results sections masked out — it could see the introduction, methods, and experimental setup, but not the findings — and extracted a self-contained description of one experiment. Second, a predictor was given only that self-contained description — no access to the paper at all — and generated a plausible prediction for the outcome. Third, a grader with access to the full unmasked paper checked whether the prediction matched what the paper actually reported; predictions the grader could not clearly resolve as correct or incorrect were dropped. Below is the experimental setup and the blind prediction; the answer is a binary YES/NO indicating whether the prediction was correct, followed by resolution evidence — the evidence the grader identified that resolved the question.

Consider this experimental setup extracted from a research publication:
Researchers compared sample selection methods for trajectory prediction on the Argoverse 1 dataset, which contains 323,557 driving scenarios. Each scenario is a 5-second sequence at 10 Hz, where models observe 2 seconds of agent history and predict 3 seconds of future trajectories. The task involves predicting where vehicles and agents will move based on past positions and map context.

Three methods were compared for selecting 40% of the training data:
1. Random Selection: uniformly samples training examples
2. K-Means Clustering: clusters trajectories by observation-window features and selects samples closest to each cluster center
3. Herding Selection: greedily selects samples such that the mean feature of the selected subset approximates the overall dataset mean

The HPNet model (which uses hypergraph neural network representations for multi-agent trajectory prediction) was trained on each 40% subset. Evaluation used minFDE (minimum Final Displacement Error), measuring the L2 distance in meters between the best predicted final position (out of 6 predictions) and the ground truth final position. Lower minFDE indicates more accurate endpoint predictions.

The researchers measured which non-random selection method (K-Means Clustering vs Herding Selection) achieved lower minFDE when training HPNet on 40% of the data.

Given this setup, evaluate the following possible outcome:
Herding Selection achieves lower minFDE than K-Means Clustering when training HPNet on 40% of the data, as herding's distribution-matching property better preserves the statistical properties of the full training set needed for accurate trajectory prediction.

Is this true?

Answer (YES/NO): YES